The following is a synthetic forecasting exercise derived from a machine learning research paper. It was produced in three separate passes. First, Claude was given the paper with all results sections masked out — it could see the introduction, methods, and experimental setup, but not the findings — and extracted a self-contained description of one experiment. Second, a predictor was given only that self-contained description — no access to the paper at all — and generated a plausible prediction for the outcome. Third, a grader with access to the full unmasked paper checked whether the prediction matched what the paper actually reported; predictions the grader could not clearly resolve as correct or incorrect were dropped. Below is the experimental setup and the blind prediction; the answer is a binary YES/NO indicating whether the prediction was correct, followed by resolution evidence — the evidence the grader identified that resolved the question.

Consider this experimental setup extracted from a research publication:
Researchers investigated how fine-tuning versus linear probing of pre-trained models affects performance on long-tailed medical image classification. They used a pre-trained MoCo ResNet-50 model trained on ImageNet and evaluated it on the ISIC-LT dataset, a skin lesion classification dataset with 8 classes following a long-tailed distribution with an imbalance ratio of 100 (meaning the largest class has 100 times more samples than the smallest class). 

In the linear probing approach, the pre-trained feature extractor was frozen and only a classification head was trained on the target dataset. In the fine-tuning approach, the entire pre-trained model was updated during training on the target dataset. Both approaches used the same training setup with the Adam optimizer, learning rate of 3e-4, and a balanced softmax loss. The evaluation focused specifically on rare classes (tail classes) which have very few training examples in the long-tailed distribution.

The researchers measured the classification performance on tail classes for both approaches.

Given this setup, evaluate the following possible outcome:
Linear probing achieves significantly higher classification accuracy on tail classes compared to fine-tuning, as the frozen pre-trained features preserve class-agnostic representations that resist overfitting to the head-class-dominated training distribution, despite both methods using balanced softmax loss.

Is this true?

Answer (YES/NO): NO